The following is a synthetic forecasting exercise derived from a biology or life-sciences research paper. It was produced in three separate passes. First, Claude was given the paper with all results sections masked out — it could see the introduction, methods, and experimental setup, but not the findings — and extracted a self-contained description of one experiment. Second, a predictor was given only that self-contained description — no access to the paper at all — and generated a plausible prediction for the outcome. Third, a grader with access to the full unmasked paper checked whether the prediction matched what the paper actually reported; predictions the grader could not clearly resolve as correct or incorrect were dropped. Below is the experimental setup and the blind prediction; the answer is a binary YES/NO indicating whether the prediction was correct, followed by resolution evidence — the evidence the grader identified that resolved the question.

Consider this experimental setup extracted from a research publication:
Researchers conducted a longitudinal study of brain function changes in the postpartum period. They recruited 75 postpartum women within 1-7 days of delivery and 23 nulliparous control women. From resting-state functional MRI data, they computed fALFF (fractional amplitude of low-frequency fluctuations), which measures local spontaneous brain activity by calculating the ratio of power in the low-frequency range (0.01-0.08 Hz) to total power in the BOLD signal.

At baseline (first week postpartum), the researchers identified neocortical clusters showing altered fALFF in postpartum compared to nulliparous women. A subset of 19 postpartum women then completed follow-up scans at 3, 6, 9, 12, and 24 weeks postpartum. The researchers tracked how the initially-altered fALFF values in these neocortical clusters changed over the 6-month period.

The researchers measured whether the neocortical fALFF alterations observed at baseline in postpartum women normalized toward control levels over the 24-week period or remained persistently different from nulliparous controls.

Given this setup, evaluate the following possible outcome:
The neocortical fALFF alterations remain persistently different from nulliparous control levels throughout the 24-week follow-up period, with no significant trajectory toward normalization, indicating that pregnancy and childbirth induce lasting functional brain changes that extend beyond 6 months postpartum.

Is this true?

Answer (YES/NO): YES